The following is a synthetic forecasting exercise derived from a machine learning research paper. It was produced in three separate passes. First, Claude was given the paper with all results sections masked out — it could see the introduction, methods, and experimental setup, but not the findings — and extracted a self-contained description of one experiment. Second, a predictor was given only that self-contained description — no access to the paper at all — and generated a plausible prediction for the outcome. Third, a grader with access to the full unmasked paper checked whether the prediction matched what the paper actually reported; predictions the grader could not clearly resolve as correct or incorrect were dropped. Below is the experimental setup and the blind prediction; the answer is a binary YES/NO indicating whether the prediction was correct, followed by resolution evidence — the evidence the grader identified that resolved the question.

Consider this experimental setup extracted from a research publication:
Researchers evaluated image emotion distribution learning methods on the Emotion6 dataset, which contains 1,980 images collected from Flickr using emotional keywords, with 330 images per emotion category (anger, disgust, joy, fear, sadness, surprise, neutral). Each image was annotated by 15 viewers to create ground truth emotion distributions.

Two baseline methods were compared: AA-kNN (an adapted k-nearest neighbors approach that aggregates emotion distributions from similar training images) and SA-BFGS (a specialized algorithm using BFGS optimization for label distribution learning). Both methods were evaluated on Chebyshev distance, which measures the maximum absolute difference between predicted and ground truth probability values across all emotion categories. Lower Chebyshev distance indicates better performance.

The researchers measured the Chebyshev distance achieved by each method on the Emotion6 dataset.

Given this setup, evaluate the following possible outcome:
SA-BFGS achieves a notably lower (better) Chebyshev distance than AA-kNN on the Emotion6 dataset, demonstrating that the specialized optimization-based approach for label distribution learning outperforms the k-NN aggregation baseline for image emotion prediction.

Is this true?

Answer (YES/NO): NO